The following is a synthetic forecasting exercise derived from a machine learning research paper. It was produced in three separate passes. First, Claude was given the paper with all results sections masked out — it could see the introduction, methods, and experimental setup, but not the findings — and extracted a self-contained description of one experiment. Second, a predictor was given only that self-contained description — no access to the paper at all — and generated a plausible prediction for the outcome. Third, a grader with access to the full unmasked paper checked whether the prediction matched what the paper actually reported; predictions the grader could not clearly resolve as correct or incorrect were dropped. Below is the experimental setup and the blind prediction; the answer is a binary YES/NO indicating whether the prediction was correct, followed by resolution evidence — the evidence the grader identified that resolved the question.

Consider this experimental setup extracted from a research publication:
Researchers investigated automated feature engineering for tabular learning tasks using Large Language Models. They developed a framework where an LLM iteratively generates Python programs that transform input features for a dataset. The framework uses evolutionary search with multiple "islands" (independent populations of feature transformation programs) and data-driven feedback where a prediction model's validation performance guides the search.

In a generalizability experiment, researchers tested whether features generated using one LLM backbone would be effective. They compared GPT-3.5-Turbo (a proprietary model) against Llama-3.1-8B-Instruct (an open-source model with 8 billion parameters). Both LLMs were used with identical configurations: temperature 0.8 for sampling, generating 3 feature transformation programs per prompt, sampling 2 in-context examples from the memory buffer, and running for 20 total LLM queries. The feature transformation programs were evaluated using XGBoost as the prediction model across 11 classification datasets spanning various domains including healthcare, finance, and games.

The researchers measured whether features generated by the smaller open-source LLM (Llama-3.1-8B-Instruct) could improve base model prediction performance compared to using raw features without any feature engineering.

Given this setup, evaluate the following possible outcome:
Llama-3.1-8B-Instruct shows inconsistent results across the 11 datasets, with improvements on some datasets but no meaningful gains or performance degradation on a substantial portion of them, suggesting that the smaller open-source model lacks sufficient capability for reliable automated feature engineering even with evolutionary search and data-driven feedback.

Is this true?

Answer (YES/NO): NO